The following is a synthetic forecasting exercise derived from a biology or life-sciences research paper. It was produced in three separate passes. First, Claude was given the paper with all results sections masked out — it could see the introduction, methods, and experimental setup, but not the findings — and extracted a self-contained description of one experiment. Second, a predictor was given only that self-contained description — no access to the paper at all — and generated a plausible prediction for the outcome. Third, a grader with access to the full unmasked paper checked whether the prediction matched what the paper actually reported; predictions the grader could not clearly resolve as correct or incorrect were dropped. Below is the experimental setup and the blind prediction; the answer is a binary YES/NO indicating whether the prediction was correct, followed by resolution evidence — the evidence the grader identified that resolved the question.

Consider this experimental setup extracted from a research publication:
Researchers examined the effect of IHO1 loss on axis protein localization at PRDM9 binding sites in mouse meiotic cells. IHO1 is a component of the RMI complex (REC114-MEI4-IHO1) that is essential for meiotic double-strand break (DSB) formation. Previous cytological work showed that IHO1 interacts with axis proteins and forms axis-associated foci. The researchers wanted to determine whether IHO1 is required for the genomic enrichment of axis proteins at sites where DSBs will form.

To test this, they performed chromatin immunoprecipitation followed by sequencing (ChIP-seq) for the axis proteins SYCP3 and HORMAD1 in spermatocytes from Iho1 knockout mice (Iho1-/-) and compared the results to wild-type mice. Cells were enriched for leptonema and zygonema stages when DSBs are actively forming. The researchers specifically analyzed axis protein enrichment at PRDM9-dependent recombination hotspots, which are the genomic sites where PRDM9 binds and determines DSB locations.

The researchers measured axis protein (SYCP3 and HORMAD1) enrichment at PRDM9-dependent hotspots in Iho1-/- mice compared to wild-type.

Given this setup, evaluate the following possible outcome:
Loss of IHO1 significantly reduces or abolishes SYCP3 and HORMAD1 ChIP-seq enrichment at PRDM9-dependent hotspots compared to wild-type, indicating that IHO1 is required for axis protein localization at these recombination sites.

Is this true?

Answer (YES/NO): YES